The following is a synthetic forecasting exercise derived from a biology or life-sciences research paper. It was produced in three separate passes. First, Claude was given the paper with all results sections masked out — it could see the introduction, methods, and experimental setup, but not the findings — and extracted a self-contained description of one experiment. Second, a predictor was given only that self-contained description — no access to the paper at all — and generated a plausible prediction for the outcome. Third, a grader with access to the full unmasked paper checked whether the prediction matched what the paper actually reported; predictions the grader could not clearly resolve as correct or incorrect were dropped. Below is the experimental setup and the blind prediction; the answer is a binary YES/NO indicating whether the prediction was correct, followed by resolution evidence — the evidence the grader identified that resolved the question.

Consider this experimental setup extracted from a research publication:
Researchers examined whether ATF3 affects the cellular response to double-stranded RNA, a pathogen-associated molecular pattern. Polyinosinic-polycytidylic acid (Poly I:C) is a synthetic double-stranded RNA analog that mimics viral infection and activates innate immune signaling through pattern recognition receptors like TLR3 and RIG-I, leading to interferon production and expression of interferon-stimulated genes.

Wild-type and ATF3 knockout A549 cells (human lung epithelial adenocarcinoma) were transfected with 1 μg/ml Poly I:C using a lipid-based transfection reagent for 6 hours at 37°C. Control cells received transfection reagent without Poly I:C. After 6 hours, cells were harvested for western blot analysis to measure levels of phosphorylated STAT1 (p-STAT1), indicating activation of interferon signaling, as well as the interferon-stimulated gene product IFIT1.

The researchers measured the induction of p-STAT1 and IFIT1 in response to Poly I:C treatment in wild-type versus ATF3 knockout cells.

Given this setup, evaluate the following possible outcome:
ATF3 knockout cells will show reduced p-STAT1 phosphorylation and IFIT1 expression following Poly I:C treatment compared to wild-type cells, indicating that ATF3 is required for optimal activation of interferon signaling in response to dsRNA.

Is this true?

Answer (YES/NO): NO